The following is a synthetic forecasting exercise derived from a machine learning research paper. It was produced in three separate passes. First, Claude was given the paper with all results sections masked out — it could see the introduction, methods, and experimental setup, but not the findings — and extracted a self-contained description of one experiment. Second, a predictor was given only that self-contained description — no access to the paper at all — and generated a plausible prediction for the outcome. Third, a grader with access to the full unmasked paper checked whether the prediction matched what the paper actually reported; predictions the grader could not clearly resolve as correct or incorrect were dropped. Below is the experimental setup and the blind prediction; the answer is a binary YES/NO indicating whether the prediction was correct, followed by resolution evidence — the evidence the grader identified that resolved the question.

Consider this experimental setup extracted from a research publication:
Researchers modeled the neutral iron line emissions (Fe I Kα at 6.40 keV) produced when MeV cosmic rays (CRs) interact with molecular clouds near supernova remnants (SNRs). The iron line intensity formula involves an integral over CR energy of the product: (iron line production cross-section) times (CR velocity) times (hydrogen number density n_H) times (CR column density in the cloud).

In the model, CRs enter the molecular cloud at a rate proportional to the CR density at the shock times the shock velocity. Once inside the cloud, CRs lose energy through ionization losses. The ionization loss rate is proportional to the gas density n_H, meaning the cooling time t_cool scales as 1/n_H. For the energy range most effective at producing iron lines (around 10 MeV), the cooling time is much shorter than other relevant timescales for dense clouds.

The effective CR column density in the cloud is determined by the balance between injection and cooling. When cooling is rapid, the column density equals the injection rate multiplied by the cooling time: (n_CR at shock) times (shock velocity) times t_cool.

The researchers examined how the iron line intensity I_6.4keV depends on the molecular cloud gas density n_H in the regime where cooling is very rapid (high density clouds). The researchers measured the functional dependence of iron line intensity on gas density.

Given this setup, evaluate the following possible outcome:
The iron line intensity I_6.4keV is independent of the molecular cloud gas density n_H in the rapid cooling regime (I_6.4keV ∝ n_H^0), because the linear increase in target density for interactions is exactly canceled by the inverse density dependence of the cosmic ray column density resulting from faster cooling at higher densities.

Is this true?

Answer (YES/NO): YES